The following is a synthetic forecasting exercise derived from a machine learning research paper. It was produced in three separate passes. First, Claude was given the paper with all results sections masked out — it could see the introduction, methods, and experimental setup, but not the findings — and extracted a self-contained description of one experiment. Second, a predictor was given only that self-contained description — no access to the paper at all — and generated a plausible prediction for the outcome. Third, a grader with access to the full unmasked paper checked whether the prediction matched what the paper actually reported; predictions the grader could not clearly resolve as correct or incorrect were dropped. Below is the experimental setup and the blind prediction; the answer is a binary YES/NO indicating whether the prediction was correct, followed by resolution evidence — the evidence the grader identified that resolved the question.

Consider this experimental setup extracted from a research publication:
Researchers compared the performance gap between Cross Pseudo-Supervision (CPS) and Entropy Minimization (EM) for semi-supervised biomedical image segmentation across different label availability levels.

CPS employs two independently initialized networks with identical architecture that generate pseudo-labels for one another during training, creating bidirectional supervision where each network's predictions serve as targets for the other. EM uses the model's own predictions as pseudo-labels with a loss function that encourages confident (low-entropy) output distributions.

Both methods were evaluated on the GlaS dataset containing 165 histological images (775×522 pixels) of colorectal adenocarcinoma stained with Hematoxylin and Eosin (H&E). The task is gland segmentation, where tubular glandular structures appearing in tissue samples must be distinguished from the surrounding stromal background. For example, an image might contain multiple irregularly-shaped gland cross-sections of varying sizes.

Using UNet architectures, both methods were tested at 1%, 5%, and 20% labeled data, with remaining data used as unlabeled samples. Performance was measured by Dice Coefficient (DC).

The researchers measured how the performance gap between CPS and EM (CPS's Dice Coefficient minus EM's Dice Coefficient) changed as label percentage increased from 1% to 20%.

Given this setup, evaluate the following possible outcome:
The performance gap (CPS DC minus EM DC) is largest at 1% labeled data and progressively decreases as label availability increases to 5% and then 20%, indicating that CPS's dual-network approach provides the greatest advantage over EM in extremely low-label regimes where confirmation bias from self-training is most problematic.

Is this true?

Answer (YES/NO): NO